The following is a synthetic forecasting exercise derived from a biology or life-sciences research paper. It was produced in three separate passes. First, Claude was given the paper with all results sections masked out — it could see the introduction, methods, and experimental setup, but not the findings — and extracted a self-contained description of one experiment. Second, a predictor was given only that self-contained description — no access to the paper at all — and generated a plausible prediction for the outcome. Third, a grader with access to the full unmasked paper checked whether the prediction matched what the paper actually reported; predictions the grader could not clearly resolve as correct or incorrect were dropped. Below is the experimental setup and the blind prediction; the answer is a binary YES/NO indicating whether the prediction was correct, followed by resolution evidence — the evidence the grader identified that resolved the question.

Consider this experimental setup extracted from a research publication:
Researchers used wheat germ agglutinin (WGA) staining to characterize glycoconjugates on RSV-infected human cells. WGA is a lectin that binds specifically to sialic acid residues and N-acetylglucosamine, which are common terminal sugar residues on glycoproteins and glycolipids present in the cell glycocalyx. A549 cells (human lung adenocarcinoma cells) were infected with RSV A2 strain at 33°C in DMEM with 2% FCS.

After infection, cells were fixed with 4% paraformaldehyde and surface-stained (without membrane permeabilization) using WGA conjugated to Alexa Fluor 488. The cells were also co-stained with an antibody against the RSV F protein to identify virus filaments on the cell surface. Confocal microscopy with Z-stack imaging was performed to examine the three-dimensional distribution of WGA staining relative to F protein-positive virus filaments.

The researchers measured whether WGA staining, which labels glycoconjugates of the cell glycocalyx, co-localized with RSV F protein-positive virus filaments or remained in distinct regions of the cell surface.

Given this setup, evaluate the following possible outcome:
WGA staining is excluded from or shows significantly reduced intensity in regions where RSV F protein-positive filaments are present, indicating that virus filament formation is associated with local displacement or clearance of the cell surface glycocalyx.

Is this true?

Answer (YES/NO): NO